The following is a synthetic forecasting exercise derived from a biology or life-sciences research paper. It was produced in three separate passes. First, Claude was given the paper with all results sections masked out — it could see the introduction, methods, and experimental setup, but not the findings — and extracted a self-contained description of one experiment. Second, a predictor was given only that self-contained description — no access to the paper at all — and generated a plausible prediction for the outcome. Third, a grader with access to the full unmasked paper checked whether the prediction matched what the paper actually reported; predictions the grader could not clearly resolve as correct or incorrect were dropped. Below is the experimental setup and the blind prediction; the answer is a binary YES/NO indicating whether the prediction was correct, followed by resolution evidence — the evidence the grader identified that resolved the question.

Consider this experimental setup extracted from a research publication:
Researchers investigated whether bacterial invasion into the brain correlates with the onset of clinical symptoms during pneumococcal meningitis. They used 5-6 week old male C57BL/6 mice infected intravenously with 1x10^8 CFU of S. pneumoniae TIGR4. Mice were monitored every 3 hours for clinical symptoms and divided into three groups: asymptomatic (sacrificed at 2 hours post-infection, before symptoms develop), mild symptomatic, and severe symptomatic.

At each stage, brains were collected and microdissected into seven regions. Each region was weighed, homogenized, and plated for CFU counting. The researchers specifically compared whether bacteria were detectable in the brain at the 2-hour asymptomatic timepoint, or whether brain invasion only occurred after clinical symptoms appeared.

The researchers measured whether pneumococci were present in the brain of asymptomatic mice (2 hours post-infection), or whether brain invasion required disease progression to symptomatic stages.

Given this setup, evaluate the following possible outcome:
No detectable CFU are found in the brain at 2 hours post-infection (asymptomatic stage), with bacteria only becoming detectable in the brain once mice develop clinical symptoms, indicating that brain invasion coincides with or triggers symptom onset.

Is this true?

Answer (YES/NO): NO